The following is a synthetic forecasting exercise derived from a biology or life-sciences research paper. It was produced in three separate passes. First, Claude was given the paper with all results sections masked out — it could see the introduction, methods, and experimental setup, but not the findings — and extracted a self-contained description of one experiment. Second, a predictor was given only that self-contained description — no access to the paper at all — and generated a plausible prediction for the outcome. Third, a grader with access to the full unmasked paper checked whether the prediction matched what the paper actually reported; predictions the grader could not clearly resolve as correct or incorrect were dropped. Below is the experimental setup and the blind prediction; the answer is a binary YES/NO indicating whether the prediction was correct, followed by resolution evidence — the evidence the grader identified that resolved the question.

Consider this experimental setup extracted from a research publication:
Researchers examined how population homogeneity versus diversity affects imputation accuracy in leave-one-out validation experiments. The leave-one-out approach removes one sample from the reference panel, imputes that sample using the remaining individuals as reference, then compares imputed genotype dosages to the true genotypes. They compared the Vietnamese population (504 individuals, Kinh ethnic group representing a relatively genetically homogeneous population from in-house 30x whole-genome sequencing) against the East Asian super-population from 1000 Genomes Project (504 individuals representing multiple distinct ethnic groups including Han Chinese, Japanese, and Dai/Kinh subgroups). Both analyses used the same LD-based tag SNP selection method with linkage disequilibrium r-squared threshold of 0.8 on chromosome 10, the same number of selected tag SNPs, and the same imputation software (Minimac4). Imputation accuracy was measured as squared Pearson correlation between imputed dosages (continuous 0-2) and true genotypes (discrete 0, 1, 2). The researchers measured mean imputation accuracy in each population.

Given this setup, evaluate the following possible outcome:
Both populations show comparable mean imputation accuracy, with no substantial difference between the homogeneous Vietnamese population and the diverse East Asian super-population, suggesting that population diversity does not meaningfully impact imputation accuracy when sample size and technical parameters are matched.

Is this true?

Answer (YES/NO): NO